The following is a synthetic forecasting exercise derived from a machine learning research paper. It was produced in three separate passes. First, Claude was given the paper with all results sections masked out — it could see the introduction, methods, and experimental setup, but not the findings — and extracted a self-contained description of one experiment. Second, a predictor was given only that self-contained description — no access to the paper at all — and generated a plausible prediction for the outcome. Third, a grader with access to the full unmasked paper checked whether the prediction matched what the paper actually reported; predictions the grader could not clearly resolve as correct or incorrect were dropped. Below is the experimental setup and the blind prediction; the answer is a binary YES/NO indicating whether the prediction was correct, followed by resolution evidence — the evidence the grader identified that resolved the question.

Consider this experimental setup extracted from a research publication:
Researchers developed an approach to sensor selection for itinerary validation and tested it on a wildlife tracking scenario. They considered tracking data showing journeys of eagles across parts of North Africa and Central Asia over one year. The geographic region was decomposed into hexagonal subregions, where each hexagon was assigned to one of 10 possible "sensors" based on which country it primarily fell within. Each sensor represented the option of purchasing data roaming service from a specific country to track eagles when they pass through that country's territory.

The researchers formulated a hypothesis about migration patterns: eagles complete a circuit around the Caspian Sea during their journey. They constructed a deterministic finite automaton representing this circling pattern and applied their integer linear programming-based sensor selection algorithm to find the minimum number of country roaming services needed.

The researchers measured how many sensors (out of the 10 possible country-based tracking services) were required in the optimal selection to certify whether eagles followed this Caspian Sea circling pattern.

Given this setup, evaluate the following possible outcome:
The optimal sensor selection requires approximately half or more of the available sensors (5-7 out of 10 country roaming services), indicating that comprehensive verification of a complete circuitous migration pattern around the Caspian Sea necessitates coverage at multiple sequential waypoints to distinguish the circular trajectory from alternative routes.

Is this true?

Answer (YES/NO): YES